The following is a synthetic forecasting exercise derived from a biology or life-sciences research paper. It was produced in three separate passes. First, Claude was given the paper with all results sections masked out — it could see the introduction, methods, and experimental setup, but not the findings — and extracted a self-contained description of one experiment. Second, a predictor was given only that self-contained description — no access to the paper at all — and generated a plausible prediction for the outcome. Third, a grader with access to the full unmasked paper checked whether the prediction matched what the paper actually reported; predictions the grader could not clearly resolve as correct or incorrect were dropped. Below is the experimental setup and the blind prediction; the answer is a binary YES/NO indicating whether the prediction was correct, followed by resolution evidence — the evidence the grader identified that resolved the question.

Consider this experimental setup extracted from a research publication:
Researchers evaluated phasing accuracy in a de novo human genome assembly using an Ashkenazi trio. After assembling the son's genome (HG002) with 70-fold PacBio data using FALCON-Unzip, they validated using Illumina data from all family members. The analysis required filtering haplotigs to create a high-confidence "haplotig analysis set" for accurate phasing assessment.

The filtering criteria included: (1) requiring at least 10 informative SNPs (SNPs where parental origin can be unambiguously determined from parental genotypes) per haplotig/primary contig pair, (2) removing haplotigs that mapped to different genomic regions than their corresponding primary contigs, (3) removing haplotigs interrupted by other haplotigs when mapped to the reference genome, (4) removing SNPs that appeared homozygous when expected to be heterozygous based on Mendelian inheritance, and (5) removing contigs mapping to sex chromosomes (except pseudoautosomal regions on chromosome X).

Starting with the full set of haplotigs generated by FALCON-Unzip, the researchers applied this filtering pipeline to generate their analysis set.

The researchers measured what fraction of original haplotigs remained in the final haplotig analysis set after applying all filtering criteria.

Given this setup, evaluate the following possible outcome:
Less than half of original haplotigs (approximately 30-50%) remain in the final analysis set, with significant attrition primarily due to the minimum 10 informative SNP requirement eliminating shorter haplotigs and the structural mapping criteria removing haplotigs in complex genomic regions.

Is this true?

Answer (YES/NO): NO